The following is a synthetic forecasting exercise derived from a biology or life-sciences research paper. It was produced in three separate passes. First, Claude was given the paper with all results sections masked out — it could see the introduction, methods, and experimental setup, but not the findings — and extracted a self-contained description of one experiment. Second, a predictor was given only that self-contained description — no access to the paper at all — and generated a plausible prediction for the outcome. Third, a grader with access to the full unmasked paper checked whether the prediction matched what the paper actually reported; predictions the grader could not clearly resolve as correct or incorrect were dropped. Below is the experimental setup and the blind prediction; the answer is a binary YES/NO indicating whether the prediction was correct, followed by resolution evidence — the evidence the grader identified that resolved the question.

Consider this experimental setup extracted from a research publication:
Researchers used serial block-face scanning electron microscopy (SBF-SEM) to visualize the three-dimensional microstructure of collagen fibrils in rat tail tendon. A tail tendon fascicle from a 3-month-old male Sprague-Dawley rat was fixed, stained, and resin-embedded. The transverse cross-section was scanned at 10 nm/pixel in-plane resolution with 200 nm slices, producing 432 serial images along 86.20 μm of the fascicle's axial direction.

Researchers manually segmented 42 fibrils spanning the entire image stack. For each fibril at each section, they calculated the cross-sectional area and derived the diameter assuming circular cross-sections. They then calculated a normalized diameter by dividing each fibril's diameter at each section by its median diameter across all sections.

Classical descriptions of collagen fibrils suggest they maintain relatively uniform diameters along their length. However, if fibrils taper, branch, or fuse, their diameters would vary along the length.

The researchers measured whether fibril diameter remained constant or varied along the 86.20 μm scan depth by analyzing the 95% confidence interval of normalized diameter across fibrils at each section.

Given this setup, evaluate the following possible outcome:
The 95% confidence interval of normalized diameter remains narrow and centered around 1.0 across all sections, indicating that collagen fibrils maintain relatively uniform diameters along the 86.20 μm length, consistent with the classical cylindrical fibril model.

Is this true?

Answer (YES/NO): YES